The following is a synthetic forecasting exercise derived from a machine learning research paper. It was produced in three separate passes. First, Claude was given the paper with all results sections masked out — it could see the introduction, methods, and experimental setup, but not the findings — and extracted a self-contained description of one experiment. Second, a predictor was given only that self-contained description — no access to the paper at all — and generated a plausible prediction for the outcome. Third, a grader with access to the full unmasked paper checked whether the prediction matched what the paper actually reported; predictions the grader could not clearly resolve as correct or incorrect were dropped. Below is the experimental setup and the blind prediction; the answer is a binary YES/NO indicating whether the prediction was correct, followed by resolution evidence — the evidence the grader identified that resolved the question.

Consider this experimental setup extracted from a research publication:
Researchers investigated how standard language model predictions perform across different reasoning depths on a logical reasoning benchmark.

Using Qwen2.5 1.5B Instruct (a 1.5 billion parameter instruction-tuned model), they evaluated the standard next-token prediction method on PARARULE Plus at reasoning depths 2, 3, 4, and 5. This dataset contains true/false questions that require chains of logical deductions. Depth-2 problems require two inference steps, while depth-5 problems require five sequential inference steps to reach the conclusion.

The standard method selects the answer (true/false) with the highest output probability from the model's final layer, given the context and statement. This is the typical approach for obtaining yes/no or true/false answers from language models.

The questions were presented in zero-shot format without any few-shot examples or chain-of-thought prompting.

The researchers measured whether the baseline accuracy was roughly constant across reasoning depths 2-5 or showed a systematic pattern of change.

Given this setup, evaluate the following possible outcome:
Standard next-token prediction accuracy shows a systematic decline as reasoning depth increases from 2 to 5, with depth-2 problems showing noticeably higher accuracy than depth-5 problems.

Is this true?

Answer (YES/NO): NO